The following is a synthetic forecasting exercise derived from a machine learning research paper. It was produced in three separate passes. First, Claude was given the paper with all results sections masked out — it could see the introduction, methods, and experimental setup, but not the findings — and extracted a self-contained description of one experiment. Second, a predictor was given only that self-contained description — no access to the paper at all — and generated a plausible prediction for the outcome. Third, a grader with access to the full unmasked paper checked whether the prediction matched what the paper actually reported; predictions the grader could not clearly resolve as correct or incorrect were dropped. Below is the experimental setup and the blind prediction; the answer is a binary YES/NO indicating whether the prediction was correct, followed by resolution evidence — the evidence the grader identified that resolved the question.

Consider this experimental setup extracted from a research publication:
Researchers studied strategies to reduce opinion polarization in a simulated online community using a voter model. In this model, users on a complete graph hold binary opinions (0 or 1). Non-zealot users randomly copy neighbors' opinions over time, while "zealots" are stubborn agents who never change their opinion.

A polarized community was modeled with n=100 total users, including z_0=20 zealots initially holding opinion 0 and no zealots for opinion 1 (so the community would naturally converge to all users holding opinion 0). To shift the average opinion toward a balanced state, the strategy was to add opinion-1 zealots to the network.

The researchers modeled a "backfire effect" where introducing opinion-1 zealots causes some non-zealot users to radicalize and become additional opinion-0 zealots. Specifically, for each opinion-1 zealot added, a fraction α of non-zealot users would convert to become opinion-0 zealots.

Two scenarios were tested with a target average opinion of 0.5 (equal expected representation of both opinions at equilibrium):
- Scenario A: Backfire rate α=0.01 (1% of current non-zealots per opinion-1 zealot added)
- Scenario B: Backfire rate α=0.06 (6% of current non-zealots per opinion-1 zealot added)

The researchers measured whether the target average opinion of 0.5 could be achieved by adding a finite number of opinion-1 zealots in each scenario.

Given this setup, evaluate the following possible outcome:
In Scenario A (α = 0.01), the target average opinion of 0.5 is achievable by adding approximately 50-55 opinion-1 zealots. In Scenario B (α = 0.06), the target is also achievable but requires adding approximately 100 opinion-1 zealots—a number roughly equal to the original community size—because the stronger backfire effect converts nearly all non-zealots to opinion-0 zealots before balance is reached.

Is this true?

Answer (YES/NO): NO